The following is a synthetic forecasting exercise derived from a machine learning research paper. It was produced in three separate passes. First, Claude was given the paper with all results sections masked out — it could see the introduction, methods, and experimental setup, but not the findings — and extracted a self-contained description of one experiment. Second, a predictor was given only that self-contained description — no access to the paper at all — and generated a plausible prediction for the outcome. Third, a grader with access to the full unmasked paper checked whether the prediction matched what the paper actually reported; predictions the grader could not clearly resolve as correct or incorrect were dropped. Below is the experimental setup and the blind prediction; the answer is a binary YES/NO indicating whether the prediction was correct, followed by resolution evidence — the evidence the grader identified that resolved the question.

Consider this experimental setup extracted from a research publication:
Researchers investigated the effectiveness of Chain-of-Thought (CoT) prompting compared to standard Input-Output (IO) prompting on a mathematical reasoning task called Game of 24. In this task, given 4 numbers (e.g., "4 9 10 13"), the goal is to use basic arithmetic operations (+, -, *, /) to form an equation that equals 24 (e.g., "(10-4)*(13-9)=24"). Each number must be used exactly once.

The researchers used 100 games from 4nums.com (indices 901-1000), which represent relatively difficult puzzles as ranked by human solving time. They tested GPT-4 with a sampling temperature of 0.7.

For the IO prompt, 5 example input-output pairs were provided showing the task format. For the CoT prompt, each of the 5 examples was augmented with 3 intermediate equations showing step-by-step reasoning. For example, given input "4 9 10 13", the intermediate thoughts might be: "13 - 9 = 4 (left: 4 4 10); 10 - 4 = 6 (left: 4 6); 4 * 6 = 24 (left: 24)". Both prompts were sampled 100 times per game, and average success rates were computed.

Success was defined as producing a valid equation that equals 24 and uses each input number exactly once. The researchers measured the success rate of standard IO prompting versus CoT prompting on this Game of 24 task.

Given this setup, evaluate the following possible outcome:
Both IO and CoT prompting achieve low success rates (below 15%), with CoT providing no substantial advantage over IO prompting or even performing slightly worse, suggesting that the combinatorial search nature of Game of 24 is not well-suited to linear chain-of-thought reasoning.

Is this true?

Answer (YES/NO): YES